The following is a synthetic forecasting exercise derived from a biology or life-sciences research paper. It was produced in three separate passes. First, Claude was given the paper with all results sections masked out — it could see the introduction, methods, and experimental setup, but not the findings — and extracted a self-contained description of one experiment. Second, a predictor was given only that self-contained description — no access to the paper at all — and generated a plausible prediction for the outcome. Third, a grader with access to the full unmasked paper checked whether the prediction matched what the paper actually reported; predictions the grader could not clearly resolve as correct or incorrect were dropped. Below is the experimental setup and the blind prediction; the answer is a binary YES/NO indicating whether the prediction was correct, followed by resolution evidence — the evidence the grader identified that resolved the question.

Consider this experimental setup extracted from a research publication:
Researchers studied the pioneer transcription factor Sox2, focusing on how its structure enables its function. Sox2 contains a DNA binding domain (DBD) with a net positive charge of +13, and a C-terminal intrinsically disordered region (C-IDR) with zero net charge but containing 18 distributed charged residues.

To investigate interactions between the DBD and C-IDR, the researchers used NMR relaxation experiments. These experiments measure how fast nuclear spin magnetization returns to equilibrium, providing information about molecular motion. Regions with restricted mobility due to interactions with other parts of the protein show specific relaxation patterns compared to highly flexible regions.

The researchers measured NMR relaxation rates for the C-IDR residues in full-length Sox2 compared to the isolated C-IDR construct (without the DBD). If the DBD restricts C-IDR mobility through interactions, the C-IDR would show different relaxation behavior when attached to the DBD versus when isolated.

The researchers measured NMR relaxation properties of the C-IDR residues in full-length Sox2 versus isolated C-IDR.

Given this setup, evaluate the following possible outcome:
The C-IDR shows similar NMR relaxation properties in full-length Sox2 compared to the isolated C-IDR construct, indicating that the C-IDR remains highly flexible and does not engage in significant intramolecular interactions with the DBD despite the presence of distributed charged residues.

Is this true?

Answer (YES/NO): NO